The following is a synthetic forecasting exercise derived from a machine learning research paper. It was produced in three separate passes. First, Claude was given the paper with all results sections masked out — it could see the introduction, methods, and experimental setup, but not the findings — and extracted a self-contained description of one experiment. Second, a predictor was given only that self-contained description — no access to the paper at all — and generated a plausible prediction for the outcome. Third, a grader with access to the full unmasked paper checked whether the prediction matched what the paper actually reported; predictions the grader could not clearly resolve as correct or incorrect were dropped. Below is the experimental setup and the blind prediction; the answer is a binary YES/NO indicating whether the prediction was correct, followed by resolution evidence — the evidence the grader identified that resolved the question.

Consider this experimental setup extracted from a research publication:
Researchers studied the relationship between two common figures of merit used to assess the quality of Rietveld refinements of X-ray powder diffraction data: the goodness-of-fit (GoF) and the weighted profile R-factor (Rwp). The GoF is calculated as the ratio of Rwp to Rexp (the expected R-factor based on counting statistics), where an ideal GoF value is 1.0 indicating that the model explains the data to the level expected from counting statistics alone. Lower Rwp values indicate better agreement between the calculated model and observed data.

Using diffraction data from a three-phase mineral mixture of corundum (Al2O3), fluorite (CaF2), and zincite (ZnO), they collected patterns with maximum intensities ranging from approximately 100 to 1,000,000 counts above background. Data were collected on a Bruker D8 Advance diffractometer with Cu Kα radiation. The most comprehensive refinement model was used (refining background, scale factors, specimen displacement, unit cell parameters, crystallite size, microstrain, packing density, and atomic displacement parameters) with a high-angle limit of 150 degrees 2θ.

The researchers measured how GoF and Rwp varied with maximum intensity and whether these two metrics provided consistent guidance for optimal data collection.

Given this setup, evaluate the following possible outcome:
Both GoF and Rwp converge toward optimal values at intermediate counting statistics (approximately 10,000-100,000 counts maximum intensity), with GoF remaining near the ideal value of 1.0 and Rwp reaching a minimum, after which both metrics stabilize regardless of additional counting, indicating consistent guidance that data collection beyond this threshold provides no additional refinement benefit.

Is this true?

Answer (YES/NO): NO